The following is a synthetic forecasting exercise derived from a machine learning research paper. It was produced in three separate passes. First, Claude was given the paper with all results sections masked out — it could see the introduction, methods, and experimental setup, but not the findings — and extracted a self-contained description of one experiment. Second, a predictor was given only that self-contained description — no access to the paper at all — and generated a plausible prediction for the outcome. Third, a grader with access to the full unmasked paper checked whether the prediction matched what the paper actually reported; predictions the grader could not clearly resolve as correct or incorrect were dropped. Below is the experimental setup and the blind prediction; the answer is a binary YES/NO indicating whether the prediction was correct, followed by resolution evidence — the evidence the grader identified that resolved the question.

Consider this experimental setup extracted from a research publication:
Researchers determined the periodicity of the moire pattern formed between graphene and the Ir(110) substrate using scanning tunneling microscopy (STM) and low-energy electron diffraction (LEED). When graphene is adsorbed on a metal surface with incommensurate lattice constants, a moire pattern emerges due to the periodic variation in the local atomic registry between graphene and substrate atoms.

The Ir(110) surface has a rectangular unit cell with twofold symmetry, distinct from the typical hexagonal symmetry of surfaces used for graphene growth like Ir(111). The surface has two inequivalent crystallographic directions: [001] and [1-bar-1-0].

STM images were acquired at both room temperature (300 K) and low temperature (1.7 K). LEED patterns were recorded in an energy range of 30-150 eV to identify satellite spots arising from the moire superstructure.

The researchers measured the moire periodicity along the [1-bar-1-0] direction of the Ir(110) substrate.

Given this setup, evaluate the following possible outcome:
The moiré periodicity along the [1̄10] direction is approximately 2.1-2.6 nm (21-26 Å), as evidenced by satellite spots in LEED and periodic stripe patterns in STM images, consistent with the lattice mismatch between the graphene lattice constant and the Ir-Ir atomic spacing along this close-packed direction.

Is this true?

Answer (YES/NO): NO